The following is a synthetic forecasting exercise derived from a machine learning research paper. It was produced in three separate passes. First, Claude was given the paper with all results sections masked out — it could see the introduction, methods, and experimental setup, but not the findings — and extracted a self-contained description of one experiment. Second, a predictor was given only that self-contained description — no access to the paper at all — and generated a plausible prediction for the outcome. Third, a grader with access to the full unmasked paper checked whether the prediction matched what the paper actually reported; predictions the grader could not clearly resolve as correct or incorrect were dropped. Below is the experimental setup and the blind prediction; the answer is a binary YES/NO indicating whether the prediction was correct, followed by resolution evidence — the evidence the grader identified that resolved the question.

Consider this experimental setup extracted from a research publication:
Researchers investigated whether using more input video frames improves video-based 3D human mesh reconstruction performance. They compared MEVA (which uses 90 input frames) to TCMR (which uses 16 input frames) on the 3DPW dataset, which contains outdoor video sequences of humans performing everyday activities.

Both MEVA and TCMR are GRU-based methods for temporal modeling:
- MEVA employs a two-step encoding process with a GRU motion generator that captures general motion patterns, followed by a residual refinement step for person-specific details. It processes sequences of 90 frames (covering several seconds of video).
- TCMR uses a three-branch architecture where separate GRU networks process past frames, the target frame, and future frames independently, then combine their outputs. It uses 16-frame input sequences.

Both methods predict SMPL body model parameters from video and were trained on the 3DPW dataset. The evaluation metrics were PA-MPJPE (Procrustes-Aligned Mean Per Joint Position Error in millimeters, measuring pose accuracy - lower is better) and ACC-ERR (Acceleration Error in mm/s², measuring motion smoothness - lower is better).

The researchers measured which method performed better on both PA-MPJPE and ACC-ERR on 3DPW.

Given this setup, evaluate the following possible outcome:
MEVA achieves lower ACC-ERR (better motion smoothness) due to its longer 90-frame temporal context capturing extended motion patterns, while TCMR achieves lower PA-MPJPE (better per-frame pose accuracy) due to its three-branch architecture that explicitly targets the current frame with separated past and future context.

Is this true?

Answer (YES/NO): NO